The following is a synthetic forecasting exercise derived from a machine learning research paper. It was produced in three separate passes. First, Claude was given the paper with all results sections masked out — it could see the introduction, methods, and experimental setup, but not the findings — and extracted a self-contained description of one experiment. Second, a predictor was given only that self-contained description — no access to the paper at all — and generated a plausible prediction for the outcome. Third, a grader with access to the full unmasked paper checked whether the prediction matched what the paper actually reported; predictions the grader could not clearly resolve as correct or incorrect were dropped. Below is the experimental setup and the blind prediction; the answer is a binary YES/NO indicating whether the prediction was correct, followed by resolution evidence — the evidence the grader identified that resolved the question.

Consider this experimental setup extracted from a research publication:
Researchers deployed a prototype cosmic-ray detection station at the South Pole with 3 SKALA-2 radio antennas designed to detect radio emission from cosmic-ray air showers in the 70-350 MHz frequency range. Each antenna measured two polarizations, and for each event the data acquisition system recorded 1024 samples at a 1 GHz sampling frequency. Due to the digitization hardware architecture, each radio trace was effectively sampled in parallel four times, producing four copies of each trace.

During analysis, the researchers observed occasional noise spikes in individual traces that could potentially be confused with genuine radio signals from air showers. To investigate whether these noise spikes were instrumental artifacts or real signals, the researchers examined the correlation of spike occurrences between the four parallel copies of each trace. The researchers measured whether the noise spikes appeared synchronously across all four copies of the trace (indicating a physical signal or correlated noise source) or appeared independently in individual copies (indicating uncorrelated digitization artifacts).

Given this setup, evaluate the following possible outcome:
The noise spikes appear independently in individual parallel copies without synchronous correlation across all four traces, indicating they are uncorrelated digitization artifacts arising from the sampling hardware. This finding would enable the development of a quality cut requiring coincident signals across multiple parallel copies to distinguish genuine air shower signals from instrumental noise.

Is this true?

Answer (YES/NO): YES